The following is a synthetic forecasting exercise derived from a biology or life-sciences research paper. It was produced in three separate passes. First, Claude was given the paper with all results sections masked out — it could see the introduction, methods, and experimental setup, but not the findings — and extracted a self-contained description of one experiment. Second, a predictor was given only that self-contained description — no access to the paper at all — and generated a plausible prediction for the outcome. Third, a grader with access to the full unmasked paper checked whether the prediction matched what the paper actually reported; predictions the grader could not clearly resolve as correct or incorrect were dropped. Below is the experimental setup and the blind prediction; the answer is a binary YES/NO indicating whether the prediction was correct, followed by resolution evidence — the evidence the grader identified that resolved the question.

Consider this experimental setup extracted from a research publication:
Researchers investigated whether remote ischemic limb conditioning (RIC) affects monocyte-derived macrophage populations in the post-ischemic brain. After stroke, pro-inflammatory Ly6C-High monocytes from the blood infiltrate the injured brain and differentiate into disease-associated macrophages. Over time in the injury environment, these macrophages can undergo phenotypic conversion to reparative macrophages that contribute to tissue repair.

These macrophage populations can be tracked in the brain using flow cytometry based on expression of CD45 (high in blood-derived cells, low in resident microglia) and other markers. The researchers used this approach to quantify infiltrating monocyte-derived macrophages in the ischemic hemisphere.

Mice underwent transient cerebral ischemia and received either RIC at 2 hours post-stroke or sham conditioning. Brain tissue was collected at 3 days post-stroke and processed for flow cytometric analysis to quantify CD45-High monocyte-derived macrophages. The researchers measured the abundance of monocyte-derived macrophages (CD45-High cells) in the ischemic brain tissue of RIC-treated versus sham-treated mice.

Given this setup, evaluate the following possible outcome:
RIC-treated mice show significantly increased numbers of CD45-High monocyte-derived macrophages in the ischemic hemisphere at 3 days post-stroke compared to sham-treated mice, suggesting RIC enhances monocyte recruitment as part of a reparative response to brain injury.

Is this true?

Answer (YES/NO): YES